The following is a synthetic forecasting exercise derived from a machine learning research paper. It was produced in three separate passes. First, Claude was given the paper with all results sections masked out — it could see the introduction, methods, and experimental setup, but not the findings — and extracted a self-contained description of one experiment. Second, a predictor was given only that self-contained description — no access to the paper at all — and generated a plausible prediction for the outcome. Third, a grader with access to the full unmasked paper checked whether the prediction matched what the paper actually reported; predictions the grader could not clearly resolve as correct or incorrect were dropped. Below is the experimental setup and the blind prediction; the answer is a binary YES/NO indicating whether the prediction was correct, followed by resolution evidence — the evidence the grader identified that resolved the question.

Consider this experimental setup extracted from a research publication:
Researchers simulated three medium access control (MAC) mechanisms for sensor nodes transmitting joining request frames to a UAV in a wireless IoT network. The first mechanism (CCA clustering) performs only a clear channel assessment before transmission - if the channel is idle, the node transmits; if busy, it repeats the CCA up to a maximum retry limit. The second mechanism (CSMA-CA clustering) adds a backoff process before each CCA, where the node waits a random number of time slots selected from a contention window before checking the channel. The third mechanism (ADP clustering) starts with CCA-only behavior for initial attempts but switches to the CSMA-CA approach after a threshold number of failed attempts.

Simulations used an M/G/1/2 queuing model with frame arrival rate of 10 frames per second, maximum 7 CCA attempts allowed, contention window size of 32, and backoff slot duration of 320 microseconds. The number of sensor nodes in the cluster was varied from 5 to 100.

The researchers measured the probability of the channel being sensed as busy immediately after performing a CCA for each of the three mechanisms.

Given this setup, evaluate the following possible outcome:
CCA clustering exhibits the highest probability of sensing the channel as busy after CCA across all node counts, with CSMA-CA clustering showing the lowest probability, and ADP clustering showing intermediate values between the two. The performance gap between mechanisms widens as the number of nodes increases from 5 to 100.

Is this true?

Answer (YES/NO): NO